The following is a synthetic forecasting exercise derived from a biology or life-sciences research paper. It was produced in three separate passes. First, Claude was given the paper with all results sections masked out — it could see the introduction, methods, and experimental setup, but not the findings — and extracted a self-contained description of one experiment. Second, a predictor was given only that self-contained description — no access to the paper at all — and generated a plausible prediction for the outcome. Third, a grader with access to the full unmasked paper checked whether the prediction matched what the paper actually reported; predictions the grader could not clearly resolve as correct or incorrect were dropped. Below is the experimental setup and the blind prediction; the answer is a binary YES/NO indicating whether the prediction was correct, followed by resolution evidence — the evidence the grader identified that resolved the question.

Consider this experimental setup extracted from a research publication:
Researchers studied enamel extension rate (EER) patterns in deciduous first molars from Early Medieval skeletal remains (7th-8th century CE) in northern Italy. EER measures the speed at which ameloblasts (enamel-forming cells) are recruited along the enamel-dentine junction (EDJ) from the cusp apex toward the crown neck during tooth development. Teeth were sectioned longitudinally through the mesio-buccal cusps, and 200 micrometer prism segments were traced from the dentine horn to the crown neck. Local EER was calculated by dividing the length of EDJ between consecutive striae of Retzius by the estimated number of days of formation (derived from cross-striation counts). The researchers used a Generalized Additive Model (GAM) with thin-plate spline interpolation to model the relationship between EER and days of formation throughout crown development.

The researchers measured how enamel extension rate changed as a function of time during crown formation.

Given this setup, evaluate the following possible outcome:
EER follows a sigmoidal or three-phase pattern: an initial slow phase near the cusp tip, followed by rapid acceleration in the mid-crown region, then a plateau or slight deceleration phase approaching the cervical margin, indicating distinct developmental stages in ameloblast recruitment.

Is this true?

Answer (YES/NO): NO